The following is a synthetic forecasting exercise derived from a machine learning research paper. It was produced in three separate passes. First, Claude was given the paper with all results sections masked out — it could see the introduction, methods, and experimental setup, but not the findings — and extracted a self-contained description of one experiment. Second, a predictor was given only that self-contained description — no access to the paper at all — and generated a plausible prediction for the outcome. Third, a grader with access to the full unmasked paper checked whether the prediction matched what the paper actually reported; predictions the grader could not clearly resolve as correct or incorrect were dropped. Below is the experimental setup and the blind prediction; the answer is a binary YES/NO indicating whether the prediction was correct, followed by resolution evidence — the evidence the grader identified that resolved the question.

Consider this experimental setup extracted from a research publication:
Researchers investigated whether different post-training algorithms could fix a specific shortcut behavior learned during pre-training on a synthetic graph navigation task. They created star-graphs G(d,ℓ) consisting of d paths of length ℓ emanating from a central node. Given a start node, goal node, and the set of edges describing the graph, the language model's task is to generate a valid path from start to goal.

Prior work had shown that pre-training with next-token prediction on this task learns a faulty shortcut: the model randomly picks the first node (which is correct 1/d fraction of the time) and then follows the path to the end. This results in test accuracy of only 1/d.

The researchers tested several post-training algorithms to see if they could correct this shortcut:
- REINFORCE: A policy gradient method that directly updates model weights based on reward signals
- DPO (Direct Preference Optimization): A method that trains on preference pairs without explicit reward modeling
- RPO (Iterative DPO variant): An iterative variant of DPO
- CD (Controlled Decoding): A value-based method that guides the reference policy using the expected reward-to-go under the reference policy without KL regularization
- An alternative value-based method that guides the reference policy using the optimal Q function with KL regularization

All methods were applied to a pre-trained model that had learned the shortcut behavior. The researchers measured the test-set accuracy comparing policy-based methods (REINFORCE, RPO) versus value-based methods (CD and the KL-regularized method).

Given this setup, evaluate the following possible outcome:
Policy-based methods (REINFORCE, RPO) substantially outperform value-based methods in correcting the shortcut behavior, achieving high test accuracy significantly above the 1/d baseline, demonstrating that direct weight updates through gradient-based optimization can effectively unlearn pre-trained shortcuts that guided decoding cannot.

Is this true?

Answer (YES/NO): NO